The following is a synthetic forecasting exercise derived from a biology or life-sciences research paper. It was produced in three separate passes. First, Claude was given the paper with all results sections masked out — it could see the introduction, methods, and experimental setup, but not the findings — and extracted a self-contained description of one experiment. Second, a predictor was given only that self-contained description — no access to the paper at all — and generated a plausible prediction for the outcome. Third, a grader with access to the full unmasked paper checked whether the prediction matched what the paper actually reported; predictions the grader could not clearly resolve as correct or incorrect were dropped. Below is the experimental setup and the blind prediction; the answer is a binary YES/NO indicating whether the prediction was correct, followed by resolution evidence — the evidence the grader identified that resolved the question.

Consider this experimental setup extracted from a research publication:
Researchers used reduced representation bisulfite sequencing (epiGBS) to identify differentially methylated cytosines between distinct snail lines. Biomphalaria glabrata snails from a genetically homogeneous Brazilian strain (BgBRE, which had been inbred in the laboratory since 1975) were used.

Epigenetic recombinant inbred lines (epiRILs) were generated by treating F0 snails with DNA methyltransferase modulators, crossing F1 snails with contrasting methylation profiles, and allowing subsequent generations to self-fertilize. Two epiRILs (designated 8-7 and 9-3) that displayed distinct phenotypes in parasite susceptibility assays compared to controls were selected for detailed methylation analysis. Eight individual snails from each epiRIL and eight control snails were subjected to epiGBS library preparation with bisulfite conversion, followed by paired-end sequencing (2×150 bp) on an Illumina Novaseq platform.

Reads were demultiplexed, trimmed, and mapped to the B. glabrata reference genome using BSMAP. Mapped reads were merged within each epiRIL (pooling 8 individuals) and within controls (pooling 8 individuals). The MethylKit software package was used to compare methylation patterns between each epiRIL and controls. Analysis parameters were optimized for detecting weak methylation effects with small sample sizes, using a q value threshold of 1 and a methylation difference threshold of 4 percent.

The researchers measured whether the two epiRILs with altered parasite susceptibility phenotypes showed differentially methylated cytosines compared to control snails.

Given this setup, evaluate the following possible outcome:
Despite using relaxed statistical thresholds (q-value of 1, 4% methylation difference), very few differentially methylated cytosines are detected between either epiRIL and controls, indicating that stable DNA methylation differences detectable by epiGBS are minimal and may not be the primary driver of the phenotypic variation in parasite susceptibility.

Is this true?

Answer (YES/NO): NO